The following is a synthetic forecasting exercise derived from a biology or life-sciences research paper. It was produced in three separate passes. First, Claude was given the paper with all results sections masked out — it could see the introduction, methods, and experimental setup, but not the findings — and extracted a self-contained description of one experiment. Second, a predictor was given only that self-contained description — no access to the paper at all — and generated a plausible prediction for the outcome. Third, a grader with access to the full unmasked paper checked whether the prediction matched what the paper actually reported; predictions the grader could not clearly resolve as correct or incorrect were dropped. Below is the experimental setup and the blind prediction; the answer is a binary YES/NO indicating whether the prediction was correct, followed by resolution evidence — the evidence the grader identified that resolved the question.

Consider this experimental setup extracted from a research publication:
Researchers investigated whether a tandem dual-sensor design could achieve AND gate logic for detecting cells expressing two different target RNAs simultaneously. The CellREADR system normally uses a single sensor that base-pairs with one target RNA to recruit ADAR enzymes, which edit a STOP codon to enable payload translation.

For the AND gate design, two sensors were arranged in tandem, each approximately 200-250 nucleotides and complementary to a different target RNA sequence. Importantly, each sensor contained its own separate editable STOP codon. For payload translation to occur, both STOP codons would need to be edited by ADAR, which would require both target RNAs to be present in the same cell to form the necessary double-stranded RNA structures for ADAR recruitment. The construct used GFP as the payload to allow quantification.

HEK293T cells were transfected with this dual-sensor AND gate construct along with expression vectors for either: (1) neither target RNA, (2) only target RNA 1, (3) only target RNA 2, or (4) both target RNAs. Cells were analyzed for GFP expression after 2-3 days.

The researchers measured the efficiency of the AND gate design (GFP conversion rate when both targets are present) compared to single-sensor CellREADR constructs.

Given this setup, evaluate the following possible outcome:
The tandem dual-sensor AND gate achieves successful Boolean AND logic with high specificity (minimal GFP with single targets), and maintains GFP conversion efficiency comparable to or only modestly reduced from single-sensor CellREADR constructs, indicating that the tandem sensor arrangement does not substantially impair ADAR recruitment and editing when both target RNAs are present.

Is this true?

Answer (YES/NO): NO